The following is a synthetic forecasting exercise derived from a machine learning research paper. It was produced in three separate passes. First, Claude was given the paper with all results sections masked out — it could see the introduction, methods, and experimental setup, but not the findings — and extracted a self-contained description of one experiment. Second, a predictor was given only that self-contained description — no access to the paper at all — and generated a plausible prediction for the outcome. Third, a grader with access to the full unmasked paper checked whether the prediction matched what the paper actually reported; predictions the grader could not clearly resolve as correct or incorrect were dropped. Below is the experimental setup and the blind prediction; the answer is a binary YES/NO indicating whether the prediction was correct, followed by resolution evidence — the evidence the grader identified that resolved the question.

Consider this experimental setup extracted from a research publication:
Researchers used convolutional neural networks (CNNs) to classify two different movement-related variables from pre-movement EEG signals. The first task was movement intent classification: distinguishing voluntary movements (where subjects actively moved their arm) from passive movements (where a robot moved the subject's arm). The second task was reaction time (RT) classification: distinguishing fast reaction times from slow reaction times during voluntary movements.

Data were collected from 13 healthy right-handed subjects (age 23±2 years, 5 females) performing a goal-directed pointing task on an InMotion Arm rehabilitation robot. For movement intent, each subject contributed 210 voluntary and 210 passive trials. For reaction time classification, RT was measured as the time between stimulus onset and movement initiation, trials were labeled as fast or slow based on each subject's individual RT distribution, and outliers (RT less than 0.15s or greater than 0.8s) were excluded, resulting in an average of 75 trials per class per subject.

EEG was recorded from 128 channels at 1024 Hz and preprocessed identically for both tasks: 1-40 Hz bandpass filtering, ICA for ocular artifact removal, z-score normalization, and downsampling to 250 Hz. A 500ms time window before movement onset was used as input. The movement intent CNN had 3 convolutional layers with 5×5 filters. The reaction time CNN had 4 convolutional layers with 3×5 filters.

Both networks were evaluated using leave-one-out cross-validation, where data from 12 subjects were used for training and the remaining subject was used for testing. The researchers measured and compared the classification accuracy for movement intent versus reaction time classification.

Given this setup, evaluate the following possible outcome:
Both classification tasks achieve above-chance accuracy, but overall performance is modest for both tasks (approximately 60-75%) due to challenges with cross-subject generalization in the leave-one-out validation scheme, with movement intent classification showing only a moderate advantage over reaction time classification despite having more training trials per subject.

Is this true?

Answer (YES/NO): NO